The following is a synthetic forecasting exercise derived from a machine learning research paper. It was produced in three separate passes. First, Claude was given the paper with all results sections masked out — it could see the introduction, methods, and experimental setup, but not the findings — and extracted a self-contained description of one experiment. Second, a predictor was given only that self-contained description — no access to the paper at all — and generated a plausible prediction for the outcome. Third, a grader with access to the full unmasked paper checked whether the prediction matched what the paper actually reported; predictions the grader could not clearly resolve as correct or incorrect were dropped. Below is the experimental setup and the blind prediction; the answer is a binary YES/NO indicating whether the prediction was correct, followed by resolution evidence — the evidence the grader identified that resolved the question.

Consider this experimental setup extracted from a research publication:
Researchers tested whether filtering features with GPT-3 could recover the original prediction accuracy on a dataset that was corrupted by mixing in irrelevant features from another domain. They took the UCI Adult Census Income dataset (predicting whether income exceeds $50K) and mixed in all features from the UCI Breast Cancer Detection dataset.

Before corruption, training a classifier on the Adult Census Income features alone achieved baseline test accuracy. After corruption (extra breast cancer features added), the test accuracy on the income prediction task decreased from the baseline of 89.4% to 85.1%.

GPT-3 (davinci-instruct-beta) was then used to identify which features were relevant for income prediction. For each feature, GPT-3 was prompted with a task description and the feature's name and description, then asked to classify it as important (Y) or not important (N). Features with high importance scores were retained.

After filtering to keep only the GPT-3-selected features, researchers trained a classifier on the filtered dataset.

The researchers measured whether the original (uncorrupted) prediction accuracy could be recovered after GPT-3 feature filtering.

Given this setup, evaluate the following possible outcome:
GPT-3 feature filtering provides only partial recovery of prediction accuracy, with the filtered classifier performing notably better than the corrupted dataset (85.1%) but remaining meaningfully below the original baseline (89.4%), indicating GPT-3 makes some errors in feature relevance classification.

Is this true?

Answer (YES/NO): NO